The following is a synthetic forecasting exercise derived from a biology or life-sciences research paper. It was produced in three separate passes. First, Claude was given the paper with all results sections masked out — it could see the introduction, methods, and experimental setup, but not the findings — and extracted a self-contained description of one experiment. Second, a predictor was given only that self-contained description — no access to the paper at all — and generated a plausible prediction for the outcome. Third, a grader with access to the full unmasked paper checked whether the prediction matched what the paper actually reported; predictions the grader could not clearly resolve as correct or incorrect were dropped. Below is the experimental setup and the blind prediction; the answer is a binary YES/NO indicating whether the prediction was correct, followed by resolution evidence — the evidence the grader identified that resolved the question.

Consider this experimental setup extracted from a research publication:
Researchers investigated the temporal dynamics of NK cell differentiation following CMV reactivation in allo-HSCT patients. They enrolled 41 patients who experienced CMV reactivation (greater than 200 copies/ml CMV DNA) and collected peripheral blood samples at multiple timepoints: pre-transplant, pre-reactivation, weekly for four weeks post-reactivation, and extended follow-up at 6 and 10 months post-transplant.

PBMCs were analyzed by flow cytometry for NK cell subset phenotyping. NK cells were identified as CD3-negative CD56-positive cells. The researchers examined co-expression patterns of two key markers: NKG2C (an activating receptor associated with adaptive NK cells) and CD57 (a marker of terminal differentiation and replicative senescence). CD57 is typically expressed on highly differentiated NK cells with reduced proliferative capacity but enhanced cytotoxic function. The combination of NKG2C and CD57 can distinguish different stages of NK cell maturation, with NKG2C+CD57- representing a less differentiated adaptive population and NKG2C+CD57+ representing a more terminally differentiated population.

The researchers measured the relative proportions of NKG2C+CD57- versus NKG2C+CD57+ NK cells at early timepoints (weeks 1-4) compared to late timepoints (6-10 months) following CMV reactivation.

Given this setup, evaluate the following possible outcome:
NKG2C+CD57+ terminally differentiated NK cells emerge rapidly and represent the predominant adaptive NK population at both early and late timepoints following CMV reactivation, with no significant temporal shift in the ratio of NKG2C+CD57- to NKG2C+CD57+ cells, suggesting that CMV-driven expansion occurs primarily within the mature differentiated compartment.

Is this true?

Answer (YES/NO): NO